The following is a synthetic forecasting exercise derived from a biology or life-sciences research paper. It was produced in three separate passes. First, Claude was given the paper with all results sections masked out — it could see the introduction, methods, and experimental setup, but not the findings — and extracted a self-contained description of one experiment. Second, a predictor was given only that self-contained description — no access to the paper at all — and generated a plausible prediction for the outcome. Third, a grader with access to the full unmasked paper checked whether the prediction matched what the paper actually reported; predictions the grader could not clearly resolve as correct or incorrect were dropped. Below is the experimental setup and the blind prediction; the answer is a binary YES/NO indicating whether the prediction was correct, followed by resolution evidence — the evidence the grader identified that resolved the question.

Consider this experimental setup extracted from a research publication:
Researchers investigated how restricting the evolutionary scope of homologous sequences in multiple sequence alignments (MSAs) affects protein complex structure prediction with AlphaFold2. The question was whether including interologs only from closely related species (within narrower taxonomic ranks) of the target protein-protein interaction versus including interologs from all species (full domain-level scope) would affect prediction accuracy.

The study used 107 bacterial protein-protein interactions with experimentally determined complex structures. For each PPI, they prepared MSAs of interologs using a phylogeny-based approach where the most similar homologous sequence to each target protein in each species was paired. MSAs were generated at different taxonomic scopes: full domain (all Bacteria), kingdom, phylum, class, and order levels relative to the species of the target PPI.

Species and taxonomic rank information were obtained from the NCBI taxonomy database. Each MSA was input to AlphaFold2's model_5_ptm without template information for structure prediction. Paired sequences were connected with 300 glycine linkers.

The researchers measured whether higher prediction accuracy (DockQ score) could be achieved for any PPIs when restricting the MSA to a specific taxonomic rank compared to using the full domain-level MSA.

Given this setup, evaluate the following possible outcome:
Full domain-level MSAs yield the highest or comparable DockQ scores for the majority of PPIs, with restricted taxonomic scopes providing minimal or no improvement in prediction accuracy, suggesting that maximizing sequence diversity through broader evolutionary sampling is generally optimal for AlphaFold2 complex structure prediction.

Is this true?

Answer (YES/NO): NO